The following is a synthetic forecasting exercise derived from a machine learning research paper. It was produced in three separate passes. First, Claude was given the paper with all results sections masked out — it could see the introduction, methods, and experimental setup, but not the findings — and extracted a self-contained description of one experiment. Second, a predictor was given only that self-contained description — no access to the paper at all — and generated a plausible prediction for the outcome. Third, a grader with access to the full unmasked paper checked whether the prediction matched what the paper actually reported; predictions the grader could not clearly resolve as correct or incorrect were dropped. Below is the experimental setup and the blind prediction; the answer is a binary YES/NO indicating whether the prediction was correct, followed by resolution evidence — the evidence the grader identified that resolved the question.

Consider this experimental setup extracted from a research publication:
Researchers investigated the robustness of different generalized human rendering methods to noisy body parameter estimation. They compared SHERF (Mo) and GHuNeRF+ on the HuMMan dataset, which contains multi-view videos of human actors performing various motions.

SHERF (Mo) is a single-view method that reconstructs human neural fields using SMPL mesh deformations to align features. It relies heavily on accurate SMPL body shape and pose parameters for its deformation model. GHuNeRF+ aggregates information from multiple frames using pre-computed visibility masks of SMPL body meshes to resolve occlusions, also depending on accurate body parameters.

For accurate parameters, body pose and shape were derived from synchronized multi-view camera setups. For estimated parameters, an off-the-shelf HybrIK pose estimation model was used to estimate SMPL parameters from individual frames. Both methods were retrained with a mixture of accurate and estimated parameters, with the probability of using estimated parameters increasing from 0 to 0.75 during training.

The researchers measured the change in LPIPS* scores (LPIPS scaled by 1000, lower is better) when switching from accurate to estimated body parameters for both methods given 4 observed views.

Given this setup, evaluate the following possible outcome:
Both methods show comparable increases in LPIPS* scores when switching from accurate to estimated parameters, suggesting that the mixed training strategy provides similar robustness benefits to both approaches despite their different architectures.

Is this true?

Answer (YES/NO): NO